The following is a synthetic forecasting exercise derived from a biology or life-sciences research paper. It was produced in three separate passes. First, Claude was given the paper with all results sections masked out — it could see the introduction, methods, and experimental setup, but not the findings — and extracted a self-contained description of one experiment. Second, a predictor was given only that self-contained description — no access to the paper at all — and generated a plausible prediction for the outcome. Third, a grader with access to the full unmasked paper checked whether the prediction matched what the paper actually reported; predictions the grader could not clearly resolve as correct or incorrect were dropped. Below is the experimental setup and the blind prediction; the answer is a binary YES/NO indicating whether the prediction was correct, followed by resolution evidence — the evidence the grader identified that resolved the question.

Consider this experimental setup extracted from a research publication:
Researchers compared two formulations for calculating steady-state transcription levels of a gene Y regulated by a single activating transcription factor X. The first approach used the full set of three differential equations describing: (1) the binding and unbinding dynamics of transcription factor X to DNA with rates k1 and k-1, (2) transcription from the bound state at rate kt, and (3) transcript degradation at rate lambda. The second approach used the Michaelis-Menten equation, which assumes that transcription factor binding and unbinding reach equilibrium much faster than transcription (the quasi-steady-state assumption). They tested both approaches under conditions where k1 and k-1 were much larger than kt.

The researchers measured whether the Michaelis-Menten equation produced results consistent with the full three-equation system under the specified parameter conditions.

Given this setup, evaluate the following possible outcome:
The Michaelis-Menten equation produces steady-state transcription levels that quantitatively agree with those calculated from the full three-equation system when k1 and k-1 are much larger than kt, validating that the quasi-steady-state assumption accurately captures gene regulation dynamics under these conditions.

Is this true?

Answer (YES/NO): YES